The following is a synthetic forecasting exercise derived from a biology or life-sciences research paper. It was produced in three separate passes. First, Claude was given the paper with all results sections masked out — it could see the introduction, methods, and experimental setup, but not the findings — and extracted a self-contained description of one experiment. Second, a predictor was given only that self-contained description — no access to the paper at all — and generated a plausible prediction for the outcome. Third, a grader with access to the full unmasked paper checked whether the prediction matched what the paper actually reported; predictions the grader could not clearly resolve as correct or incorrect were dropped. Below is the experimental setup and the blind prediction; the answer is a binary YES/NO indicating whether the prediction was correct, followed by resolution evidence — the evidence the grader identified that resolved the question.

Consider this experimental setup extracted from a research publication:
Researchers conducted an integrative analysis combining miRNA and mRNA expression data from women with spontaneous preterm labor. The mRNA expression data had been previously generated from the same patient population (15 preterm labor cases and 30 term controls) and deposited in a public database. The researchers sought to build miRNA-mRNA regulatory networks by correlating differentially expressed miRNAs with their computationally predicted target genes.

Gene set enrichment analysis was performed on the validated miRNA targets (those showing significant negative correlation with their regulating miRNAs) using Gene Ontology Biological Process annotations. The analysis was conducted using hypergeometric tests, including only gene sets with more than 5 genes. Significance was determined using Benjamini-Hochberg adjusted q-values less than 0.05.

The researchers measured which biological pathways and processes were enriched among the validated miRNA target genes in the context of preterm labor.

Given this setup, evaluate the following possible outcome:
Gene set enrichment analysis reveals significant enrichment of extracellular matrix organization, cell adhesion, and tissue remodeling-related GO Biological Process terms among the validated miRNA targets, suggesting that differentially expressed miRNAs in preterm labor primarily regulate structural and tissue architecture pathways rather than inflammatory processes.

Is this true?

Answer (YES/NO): NO